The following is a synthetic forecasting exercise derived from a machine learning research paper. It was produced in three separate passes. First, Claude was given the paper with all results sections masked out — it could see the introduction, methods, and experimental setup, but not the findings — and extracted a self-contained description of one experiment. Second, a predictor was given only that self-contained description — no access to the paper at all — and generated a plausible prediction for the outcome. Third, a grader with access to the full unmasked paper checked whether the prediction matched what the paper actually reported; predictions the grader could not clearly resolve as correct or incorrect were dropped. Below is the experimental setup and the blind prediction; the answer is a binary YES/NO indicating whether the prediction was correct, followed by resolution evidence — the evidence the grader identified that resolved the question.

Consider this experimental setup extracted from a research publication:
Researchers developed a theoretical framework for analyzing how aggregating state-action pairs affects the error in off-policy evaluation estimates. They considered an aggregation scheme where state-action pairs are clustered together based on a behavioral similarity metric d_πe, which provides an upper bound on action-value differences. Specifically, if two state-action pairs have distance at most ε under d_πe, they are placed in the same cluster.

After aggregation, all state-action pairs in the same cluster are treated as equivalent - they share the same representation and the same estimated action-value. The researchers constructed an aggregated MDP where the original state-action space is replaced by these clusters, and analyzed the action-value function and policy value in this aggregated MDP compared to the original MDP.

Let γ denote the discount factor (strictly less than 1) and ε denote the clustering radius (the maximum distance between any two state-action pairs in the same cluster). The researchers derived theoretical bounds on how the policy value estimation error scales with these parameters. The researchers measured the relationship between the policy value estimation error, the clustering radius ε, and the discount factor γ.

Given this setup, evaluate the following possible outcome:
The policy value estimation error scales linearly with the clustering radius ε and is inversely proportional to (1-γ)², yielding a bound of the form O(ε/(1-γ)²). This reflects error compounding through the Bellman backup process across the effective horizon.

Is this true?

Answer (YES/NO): NO